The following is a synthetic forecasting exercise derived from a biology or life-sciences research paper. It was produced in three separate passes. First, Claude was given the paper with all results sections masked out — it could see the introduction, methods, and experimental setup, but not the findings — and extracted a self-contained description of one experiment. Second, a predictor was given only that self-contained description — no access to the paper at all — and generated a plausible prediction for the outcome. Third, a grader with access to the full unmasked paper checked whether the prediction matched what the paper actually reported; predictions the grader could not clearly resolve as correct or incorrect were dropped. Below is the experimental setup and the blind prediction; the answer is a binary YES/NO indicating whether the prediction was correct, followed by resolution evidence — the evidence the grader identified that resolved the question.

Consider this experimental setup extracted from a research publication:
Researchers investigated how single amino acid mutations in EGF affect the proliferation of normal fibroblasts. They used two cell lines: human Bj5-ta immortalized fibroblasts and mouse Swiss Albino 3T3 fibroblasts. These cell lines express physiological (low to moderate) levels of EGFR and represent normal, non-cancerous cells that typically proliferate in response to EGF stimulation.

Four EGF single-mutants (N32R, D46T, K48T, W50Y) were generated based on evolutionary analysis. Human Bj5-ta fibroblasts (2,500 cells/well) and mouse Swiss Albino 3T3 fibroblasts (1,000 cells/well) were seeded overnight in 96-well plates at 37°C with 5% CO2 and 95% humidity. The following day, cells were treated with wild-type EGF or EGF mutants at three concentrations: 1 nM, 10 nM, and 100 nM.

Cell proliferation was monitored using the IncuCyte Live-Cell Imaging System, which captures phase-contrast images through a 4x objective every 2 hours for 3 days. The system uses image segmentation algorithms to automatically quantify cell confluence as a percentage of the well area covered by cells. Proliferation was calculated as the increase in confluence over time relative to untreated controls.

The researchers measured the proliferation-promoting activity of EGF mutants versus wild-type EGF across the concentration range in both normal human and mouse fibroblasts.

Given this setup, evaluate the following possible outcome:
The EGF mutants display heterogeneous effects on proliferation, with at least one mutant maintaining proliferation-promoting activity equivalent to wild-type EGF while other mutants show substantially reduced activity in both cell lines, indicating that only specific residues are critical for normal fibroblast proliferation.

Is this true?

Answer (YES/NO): NO